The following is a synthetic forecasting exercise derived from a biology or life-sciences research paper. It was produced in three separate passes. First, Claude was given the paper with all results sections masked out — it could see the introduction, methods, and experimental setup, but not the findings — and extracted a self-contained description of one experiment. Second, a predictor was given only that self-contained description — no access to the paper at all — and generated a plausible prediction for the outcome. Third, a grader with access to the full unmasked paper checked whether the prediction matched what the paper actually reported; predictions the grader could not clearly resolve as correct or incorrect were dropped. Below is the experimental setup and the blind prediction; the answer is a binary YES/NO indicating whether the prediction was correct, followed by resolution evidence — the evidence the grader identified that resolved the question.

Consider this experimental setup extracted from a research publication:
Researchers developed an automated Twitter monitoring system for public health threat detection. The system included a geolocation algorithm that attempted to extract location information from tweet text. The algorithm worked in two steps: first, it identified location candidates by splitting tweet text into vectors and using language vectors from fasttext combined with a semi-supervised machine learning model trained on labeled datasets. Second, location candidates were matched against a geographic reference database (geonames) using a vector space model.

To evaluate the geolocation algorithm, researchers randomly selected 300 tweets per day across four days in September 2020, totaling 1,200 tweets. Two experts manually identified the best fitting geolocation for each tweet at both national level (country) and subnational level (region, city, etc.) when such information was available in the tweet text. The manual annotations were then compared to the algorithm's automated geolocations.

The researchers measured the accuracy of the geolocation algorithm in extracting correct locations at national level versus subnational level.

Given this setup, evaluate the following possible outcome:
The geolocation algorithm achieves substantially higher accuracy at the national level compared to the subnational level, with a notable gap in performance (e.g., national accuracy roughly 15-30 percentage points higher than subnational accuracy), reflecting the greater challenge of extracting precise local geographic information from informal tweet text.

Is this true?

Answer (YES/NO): NO